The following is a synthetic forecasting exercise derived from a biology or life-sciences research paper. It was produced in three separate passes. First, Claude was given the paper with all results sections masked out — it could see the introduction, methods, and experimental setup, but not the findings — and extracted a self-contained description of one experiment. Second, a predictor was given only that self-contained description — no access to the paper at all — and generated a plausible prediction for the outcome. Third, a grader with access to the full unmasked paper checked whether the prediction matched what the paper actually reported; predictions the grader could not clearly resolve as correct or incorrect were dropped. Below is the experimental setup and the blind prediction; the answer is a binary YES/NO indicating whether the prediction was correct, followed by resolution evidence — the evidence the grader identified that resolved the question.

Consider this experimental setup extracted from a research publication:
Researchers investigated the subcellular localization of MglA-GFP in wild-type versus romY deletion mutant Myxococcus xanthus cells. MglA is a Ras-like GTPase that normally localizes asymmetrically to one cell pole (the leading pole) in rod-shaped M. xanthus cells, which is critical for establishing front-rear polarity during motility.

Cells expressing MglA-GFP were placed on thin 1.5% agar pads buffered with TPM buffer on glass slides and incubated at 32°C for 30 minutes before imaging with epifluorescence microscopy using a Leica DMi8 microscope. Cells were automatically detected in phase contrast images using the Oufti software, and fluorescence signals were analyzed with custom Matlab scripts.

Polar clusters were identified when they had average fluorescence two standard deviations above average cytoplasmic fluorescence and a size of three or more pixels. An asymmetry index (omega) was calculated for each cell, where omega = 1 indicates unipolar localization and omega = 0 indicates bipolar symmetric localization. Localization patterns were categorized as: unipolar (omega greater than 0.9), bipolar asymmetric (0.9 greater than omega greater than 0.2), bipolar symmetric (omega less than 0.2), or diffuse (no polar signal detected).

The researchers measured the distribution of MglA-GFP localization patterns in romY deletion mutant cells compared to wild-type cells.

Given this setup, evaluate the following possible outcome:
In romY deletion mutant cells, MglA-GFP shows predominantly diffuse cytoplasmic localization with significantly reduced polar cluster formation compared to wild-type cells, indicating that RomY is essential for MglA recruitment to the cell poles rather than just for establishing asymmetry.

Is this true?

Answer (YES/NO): NO